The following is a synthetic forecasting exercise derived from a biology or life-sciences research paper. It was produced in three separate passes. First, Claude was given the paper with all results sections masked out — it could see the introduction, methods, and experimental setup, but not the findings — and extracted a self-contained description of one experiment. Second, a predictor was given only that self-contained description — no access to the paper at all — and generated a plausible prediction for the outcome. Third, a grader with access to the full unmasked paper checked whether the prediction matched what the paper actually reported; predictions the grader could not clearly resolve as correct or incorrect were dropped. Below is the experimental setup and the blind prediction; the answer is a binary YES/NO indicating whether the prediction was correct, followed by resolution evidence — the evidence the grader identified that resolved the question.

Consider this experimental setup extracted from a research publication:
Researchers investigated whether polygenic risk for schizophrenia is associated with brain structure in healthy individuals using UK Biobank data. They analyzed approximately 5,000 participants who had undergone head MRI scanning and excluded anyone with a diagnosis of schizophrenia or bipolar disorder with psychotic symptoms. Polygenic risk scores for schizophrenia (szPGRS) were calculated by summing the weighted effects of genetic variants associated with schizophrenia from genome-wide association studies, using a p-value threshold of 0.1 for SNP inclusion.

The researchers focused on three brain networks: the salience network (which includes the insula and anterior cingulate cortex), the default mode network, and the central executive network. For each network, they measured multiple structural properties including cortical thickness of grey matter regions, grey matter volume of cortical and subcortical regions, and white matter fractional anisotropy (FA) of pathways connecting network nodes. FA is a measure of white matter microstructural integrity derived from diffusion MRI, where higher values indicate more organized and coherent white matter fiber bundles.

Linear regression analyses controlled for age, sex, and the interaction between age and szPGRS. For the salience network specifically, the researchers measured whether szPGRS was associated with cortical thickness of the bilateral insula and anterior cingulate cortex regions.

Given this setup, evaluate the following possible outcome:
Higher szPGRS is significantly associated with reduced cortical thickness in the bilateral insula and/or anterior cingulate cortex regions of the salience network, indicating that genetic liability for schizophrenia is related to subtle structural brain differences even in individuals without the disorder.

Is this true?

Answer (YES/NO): YES